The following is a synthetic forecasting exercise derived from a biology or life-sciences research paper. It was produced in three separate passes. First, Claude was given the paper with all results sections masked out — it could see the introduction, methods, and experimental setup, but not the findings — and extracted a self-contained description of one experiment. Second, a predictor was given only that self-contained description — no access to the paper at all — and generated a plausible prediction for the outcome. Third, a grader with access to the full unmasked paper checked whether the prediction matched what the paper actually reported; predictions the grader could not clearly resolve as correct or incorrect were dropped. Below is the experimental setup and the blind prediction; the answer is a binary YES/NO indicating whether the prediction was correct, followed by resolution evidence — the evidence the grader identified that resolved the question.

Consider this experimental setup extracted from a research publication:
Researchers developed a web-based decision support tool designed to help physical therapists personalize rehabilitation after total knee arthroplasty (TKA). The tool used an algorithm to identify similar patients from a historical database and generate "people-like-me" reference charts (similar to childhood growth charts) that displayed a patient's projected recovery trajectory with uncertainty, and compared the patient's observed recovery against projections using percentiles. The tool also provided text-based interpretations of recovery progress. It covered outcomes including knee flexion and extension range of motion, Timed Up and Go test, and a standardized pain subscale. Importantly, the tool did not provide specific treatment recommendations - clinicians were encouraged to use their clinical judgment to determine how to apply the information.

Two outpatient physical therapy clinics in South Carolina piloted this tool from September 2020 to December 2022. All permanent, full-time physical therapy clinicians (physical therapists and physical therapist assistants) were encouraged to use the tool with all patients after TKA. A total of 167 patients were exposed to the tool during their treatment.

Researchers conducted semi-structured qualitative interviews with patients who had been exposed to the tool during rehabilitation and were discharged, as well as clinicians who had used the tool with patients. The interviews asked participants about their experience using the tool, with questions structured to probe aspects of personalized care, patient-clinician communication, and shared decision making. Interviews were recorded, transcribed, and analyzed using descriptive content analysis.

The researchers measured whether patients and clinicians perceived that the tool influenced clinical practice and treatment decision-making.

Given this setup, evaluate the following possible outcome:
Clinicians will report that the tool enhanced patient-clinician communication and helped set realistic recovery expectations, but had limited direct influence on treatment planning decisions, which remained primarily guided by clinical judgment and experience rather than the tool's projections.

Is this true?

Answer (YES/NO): YES